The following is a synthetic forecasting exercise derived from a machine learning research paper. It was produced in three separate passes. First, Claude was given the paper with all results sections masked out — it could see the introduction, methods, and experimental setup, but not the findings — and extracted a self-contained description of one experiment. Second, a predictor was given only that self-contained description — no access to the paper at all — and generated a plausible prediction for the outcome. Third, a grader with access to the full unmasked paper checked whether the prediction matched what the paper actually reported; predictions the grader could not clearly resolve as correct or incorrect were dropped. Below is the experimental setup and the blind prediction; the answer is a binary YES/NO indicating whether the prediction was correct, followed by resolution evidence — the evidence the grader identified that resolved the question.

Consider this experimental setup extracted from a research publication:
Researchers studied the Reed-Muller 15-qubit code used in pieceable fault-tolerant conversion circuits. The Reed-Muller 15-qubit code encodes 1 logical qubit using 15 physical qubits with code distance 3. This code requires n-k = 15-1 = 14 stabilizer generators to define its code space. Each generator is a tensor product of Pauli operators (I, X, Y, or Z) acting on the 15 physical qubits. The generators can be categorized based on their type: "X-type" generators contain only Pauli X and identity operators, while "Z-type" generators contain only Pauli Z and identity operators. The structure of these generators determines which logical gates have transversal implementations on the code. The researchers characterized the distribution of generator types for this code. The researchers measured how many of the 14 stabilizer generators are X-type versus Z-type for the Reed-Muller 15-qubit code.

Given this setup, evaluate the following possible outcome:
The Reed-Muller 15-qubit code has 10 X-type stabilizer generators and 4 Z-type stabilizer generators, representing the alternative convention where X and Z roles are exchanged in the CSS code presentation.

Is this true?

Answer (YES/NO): NO